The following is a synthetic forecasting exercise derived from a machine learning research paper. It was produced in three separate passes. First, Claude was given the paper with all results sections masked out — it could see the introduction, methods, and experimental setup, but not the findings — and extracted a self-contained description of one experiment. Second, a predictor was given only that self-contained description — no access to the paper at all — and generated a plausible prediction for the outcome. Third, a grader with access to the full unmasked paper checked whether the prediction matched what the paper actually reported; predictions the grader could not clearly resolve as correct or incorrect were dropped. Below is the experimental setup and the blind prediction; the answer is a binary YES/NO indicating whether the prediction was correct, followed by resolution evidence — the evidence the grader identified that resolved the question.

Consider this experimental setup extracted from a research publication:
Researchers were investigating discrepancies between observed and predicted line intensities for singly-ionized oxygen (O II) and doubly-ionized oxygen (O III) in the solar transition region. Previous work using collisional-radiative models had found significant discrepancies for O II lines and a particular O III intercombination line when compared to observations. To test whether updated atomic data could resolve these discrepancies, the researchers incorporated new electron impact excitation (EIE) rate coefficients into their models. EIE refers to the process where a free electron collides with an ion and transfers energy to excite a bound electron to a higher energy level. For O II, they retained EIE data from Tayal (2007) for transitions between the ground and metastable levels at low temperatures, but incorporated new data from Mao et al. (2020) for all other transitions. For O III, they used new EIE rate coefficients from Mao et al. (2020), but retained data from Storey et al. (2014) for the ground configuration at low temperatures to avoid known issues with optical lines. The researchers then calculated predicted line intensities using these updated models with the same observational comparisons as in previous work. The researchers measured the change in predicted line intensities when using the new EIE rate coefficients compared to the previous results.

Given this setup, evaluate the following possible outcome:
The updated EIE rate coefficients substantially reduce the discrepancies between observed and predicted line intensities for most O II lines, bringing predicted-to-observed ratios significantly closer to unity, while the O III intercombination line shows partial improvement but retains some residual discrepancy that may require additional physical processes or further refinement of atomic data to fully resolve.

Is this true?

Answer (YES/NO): NO